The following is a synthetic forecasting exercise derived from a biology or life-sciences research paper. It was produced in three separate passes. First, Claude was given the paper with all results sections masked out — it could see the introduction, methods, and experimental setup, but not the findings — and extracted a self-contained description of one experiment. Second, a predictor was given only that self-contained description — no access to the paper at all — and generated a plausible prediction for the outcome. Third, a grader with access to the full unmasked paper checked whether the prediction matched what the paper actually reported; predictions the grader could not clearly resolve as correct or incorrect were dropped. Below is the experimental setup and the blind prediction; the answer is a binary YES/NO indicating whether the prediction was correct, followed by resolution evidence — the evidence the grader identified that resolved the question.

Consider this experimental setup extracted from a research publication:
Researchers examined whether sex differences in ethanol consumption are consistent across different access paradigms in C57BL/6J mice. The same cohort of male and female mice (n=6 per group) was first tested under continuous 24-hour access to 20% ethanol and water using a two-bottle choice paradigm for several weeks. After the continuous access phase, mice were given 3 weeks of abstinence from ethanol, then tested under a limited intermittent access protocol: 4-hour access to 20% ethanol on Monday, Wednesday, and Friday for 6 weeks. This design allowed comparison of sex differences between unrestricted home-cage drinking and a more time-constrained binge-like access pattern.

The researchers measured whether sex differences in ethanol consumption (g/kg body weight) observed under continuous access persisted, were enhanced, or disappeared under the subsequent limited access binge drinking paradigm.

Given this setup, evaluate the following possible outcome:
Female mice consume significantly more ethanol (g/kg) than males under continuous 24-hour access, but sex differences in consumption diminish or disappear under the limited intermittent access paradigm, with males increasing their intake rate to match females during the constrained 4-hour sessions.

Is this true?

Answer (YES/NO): NO